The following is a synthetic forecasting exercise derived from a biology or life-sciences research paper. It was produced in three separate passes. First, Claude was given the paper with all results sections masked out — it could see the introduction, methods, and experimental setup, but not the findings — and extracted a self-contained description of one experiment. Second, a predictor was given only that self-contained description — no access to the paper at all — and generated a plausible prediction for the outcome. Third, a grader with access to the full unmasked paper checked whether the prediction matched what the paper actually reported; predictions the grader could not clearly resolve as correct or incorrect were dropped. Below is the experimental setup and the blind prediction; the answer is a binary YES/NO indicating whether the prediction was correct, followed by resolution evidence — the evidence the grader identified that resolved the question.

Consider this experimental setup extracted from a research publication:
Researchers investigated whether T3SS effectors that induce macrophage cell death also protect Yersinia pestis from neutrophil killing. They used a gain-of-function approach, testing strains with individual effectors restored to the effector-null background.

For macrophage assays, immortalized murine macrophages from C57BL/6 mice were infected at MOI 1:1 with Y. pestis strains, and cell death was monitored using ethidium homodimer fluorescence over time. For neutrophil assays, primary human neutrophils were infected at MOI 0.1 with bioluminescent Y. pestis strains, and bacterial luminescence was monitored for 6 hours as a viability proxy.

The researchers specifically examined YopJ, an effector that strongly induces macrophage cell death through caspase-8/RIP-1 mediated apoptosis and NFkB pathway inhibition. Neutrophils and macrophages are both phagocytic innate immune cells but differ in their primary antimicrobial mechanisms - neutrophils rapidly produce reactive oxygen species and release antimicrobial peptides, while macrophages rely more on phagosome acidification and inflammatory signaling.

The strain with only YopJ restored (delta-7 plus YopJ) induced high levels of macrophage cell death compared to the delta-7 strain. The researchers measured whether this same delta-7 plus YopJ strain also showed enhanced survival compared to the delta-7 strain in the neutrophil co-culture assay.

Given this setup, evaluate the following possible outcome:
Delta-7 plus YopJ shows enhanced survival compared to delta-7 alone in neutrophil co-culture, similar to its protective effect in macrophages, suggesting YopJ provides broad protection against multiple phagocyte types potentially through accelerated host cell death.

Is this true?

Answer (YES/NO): NO